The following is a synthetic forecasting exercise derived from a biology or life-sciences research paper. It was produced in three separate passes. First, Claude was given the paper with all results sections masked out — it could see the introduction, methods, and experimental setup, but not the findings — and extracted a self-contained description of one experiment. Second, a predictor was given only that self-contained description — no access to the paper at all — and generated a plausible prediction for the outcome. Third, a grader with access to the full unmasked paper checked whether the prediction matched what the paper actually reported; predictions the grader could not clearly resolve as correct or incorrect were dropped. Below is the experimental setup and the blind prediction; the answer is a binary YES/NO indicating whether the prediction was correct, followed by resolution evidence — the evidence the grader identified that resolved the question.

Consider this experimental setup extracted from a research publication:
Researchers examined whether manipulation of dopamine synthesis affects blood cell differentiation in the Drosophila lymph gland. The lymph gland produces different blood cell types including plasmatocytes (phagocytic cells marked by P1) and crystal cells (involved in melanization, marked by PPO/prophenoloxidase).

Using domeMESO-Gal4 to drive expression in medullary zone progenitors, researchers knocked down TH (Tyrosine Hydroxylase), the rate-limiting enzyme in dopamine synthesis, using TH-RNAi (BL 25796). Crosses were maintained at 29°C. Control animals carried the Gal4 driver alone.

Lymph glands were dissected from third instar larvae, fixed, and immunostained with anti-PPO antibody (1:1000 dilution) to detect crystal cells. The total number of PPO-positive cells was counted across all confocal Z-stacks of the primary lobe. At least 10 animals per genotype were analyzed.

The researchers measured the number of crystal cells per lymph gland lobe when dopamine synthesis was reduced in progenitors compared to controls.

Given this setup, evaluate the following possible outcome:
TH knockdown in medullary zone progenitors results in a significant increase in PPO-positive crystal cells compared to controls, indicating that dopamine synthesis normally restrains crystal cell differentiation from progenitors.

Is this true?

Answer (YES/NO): NO